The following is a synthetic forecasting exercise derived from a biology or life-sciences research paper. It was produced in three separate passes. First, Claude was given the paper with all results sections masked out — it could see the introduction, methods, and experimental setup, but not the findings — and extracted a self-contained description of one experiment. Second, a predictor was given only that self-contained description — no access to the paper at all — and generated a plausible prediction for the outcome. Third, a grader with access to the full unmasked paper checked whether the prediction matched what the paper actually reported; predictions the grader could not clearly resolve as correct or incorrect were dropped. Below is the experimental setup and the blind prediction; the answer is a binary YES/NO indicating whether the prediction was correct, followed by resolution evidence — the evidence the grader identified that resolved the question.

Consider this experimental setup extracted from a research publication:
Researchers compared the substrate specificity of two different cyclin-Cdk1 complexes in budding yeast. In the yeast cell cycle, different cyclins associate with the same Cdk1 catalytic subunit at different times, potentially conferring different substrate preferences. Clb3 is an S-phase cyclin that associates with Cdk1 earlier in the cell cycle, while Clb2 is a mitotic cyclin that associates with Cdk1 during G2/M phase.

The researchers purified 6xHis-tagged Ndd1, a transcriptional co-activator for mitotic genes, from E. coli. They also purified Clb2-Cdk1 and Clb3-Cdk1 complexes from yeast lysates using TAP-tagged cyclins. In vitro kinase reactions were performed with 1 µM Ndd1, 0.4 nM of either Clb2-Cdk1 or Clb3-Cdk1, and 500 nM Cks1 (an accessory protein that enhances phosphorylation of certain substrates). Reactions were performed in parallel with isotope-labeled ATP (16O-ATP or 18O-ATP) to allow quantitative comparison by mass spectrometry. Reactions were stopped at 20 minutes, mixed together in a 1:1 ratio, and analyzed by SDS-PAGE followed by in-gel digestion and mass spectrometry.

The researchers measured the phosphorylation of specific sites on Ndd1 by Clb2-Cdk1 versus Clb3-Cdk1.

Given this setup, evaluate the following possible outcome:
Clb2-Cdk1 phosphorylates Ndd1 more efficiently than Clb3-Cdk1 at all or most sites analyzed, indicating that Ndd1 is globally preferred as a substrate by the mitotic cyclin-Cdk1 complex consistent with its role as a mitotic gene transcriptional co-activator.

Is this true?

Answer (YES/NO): NO